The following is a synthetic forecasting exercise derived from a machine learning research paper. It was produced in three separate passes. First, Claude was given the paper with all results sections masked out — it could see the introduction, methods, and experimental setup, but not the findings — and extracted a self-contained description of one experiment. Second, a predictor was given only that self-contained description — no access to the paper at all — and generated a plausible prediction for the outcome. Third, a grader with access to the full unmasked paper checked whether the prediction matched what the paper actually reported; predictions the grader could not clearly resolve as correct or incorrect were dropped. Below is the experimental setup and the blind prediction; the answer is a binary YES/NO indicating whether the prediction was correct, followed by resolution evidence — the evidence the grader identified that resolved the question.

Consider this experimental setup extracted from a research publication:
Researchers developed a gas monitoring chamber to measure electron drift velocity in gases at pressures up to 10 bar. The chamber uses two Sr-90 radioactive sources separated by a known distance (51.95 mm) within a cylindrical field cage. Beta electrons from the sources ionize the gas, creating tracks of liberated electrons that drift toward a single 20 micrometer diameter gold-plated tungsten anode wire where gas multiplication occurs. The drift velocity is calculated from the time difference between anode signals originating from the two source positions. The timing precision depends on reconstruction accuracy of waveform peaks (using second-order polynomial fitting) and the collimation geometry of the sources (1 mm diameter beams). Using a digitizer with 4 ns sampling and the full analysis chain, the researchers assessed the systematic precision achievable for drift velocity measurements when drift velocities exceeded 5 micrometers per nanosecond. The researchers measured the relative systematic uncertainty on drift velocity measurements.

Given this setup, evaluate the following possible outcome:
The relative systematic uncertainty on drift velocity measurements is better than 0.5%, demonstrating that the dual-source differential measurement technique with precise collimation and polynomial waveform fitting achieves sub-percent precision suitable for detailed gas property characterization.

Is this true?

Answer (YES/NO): YES